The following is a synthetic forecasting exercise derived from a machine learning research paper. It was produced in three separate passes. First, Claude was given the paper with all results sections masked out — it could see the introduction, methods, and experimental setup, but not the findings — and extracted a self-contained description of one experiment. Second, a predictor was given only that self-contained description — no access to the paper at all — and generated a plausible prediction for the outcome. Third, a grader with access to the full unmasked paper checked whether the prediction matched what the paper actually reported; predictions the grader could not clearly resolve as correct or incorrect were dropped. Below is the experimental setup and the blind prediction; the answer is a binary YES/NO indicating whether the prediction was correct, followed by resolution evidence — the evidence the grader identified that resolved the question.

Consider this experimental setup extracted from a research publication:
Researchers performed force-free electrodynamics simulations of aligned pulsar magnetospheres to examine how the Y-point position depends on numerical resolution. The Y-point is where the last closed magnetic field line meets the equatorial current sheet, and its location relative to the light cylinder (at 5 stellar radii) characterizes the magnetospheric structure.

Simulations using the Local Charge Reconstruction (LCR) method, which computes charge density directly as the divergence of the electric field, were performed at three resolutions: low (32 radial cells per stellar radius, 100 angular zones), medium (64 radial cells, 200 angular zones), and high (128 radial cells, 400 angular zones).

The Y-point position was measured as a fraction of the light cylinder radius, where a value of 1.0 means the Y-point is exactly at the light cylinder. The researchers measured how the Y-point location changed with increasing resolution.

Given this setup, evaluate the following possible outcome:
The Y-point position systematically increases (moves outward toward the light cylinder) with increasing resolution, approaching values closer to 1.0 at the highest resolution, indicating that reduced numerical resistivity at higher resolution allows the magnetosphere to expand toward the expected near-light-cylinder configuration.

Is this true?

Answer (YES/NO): YES